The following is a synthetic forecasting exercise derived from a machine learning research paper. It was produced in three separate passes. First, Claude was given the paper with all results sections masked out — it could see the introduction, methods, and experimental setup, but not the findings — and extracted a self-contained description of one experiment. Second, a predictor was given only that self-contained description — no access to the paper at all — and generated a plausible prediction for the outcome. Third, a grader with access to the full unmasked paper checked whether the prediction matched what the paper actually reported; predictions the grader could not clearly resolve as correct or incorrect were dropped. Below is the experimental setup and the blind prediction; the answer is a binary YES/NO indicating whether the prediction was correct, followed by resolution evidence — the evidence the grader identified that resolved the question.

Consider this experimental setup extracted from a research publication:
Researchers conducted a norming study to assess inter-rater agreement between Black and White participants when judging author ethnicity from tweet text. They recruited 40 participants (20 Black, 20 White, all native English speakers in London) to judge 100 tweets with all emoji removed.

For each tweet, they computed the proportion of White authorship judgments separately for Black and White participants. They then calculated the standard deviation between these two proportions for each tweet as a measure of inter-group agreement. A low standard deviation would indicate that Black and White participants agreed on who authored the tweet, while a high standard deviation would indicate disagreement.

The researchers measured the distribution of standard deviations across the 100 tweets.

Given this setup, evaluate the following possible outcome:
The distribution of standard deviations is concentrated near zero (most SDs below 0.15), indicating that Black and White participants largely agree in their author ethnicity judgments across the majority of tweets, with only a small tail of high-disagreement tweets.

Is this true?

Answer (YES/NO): YES